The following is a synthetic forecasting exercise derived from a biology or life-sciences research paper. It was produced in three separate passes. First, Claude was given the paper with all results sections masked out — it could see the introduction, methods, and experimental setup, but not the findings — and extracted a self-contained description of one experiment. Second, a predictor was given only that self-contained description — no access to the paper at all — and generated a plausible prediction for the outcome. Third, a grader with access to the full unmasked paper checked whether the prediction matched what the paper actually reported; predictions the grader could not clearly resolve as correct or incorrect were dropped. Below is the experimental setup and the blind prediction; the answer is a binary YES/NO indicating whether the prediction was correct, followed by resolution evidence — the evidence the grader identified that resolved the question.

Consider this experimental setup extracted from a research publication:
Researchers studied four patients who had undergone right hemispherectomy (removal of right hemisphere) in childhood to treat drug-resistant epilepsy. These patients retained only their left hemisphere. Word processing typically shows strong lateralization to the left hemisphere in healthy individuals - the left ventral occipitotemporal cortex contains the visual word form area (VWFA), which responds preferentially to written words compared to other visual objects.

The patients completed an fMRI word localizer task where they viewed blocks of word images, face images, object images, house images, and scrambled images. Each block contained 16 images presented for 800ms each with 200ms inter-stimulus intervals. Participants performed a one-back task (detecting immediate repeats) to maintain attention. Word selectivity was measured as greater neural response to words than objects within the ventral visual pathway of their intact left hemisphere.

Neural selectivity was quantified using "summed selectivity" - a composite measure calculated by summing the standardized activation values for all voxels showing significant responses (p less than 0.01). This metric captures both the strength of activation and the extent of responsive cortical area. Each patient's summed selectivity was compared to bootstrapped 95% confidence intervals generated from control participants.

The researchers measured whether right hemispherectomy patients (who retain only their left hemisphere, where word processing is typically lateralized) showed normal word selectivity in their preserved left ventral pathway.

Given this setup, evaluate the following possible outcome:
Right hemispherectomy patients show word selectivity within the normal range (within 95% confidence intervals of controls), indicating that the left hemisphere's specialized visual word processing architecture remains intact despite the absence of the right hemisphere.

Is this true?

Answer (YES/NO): NO